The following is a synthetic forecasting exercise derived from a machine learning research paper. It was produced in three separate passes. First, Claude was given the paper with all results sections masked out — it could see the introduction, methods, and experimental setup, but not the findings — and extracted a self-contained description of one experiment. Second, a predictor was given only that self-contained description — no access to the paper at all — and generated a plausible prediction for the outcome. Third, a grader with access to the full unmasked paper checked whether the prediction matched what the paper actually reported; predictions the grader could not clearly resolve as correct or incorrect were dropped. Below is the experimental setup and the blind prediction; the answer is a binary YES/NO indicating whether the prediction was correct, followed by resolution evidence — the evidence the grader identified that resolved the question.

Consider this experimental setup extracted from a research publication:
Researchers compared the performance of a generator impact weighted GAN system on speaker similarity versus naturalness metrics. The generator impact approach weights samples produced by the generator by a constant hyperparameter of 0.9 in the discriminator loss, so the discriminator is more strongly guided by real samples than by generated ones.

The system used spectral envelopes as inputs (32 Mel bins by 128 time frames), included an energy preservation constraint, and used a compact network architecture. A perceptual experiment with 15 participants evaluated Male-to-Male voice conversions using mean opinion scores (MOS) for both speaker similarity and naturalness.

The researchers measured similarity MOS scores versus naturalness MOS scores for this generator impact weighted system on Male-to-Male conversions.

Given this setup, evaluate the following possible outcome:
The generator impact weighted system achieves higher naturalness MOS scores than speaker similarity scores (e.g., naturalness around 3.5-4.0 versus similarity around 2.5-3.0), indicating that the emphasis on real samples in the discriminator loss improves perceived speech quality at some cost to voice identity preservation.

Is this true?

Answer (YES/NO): NO